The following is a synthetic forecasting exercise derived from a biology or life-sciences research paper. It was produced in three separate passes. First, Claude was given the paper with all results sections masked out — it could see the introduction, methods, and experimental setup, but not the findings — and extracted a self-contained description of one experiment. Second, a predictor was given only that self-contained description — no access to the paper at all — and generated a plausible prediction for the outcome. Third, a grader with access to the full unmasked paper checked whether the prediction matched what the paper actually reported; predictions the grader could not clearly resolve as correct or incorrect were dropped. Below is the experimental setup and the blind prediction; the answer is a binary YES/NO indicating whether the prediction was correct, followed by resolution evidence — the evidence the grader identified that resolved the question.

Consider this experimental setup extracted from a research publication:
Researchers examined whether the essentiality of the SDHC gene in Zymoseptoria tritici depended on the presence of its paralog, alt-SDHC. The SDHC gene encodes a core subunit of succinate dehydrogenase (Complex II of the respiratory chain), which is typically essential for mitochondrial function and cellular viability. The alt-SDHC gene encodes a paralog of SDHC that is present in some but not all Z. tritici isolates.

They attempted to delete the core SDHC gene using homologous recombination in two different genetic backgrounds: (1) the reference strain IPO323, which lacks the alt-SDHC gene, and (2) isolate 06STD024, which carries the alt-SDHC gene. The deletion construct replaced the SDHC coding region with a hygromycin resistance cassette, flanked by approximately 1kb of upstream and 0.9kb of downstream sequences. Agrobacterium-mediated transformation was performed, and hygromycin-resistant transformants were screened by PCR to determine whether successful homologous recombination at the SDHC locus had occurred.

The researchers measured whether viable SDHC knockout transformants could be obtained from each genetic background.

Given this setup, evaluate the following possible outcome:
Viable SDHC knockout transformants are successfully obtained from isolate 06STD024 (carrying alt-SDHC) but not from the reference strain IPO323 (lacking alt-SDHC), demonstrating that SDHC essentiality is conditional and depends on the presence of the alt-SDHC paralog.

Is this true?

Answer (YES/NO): YES